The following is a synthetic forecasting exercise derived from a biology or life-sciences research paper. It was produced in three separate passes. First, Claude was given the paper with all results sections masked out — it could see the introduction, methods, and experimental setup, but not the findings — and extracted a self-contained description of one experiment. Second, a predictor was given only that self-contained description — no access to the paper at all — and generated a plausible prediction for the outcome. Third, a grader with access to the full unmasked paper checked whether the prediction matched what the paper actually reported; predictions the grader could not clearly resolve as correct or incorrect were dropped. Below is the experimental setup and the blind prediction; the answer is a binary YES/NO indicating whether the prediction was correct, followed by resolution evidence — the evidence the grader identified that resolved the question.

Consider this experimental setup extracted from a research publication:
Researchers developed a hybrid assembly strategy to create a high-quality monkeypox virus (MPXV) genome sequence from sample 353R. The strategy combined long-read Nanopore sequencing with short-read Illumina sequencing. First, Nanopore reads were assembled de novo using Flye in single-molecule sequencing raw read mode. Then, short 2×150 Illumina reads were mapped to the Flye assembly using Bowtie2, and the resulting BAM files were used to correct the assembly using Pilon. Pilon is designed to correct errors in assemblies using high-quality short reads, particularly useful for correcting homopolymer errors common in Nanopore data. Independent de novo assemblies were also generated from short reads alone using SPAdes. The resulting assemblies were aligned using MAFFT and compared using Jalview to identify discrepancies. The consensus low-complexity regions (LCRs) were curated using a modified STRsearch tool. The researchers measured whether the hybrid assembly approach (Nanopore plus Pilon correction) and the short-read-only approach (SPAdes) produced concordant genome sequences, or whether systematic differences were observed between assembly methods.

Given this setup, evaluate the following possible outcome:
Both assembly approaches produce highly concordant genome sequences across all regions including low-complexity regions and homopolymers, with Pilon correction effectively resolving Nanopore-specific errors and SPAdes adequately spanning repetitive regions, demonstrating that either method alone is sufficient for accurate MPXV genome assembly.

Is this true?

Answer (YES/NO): NO